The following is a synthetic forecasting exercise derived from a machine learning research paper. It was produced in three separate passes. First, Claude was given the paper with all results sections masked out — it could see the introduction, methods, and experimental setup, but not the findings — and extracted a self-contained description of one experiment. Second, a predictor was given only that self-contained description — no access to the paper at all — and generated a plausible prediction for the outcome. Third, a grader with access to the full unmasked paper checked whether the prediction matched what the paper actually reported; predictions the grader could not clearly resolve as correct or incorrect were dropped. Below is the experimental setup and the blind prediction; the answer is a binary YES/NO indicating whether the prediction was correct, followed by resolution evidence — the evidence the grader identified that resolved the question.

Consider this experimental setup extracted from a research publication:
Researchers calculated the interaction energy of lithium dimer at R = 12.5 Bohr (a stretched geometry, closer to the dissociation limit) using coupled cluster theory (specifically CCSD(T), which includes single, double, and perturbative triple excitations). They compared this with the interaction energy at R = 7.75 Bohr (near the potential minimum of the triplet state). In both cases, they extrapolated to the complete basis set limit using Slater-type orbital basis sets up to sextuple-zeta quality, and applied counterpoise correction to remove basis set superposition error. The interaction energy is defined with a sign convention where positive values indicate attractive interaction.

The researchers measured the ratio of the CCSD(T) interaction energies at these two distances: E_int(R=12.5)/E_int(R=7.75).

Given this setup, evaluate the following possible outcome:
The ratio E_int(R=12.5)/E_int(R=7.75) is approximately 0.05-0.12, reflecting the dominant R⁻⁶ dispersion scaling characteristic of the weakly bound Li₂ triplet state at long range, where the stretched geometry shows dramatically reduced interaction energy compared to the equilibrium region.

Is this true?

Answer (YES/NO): NO